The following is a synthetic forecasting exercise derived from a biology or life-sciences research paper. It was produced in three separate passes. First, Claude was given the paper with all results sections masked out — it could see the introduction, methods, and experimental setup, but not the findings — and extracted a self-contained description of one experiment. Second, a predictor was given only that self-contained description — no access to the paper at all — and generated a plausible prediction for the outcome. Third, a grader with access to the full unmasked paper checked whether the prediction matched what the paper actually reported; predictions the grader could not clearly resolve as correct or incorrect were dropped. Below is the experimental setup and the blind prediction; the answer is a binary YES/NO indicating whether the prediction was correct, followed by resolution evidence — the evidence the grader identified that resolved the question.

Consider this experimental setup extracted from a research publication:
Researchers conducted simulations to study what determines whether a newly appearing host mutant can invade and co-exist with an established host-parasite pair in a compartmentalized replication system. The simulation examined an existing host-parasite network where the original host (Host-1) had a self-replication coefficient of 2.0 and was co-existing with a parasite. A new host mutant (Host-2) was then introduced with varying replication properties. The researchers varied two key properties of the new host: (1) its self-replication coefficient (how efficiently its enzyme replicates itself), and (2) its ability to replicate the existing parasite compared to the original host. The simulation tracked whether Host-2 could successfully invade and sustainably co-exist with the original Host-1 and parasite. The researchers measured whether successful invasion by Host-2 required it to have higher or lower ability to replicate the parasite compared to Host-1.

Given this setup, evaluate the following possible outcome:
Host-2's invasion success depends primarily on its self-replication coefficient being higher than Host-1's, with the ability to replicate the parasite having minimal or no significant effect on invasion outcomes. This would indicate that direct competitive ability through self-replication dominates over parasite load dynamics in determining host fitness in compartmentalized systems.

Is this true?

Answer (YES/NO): NO